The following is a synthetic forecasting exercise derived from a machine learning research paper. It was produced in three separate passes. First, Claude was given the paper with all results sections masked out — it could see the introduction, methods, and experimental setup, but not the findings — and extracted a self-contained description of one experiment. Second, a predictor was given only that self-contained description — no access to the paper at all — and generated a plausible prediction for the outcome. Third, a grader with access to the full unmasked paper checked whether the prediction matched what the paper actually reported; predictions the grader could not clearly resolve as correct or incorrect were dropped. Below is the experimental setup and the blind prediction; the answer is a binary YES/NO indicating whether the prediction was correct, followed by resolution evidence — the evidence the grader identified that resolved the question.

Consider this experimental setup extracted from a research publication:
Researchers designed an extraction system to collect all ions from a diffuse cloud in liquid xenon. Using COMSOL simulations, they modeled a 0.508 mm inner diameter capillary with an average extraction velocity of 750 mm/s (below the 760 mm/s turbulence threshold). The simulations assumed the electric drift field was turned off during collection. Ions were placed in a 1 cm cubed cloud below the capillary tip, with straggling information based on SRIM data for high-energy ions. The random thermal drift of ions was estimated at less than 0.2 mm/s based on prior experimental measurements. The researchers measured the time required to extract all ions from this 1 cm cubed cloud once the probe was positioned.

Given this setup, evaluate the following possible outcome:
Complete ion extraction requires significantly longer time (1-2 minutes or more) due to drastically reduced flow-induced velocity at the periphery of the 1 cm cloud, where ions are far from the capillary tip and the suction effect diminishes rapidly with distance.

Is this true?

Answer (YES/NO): NO